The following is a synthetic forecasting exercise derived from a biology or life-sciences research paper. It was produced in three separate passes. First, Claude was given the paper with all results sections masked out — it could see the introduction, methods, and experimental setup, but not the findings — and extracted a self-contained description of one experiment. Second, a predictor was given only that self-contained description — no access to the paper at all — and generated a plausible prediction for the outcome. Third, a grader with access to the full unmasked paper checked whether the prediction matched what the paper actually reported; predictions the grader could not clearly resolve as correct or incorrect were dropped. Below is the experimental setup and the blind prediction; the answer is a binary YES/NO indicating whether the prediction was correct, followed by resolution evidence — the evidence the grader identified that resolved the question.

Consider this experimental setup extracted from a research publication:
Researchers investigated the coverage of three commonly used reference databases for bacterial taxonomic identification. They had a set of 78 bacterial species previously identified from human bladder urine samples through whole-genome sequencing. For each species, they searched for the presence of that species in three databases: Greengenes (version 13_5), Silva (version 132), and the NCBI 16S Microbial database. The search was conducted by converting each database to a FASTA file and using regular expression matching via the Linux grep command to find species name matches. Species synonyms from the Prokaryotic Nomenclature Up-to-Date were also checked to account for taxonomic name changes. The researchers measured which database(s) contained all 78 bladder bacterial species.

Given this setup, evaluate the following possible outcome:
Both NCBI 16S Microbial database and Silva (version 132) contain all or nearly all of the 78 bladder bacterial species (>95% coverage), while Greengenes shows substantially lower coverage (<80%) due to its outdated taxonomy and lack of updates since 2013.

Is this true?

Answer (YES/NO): YES